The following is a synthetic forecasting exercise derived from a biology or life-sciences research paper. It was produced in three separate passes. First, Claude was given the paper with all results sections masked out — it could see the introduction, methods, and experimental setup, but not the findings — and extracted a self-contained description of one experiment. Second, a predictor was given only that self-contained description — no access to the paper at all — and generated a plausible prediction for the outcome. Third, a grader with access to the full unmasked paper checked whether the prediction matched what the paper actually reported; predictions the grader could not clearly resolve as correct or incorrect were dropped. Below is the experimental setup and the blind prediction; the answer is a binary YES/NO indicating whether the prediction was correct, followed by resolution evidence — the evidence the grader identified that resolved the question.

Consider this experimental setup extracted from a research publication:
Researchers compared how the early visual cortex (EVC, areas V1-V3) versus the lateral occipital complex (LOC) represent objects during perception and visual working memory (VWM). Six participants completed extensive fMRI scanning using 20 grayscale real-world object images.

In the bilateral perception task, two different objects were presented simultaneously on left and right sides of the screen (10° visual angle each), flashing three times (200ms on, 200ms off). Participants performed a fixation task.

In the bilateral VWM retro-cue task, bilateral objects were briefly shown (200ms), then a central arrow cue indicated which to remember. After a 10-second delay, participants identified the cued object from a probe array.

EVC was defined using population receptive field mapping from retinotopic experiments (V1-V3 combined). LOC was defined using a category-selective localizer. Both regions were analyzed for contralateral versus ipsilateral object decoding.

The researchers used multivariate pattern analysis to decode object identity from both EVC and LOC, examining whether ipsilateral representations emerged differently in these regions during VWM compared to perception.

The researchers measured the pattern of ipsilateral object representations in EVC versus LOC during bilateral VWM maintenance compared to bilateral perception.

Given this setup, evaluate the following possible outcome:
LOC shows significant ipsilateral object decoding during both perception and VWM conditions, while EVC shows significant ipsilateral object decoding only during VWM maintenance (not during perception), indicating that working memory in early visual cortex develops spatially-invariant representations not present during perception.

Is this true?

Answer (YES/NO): NO